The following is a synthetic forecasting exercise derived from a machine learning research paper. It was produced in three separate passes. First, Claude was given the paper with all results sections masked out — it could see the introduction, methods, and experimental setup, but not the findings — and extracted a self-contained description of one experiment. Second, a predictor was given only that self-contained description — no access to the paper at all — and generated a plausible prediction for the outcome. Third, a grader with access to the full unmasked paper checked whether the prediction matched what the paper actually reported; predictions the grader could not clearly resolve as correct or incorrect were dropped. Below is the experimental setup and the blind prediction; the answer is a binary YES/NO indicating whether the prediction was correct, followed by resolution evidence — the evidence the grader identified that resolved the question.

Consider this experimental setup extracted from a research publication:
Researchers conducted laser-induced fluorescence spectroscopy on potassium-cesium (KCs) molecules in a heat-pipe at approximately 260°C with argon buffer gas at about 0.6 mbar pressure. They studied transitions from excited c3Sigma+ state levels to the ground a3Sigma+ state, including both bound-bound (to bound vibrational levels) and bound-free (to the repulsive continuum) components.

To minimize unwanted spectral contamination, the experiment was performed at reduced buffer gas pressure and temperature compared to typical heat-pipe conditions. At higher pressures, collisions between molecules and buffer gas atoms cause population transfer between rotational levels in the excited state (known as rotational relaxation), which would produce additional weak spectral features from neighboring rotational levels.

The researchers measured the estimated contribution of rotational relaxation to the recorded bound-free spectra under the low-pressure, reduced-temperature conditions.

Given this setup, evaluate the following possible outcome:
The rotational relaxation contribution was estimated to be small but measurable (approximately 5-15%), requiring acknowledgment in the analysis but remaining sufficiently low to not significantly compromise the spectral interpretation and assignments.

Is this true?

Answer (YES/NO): NO